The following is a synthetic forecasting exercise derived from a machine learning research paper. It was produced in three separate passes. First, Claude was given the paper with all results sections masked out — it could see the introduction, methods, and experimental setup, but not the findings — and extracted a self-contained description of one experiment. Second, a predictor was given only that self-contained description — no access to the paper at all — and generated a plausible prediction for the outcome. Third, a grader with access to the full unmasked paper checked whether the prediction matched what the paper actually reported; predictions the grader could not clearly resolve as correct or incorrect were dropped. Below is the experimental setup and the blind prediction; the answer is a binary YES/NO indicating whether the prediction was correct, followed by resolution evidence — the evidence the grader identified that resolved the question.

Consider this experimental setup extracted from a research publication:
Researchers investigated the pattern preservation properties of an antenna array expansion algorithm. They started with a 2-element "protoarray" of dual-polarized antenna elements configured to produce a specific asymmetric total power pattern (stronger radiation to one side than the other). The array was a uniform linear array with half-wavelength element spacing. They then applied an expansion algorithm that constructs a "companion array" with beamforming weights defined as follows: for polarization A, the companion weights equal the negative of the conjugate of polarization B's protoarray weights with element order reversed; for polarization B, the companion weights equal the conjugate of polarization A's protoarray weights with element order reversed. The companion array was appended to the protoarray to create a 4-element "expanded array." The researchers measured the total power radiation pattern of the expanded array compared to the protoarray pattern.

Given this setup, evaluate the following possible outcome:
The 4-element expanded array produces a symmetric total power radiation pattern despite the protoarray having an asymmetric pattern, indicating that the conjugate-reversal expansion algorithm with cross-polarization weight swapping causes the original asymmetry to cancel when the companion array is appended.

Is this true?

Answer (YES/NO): NO